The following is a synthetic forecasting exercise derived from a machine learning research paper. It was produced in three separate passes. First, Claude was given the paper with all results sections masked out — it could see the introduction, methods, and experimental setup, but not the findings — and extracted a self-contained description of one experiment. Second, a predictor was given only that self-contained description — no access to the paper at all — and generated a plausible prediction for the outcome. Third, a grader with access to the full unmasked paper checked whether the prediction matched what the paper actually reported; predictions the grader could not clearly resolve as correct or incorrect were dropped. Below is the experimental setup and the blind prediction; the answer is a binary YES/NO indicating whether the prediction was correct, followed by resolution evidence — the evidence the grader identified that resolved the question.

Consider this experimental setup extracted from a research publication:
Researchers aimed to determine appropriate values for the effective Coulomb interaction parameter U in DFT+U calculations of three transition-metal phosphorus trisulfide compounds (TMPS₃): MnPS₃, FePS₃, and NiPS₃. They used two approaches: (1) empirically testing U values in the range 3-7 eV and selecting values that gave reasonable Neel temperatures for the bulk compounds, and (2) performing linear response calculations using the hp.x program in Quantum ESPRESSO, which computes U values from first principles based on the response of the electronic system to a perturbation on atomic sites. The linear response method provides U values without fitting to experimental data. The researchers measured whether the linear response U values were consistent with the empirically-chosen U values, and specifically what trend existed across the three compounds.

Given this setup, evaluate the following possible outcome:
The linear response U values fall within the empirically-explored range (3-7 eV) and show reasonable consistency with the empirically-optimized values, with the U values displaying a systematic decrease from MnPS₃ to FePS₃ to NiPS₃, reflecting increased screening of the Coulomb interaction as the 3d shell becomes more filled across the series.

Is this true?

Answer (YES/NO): NO